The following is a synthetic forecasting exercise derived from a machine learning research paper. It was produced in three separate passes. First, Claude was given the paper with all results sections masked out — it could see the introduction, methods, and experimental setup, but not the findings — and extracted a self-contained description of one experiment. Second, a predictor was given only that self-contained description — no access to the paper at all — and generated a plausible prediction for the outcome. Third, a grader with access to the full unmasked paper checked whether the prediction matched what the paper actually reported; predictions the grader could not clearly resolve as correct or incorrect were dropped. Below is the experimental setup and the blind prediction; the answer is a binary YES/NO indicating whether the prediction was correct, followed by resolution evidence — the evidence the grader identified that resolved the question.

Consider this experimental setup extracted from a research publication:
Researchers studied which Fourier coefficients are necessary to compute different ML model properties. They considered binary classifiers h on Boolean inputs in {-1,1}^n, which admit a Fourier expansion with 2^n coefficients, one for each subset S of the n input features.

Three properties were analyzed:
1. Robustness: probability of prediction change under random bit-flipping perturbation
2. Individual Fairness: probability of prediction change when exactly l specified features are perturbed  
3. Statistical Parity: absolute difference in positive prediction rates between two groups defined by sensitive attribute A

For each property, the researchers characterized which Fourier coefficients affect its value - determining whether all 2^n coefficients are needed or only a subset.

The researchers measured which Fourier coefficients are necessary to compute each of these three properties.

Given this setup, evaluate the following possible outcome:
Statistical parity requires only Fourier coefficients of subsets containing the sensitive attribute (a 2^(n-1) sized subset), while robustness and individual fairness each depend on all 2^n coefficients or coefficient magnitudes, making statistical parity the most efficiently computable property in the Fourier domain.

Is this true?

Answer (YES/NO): NO